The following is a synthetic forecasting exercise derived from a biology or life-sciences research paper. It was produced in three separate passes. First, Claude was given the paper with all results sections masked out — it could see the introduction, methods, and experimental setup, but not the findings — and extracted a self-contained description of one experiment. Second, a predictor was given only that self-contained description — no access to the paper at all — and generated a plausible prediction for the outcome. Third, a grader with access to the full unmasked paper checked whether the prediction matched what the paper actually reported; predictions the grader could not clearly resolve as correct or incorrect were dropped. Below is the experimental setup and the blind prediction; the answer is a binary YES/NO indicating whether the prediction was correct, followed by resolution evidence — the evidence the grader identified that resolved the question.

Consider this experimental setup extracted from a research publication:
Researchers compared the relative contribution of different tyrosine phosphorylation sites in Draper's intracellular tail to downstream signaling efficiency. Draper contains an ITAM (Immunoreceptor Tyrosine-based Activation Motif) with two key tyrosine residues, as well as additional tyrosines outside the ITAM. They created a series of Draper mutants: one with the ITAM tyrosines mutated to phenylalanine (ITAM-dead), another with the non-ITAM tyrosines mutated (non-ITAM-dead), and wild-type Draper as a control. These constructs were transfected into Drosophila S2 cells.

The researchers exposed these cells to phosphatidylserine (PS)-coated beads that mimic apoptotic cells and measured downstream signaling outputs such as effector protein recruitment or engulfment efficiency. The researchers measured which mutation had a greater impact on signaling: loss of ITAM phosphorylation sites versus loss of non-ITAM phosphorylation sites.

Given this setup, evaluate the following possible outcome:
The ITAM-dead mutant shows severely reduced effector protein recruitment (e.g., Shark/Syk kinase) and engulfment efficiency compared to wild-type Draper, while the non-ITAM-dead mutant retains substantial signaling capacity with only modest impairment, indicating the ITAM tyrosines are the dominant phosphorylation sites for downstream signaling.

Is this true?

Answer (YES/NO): NO